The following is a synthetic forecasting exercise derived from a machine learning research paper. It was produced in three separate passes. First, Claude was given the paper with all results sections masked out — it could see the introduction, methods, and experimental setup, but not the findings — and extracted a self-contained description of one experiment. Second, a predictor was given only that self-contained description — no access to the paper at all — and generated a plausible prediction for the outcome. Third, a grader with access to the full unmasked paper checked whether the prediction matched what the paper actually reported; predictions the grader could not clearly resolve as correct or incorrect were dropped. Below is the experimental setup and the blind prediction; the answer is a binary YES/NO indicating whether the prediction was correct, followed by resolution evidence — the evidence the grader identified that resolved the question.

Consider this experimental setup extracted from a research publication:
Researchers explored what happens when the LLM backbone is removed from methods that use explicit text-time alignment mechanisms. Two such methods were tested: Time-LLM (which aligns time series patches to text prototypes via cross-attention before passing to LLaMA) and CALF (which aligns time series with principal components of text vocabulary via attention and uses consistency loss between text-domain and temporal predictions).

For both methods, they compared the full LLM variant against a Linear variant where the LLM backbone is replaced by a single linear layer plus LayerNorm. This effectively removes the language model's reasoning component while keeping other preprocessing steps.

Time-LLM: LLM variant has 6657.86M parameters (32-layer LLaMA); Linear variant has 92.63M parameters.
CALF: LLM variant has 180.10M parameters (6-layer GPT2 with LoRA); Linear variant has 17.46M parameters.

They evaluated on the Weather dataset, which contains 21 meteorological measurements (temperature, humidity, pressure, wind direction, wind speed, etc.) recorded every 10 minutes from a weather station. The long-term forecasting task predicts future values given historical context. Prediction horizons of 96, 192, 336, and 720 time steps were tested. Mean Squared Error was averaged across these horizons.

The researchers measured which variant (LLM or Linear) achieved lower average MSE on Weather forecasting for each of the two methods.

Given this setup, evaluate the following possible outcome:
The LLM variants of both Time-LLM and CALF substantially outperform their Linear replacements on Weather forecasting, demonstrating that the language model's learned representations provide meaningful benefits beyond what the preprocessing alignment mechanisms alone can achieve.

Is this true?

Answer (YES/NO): NO